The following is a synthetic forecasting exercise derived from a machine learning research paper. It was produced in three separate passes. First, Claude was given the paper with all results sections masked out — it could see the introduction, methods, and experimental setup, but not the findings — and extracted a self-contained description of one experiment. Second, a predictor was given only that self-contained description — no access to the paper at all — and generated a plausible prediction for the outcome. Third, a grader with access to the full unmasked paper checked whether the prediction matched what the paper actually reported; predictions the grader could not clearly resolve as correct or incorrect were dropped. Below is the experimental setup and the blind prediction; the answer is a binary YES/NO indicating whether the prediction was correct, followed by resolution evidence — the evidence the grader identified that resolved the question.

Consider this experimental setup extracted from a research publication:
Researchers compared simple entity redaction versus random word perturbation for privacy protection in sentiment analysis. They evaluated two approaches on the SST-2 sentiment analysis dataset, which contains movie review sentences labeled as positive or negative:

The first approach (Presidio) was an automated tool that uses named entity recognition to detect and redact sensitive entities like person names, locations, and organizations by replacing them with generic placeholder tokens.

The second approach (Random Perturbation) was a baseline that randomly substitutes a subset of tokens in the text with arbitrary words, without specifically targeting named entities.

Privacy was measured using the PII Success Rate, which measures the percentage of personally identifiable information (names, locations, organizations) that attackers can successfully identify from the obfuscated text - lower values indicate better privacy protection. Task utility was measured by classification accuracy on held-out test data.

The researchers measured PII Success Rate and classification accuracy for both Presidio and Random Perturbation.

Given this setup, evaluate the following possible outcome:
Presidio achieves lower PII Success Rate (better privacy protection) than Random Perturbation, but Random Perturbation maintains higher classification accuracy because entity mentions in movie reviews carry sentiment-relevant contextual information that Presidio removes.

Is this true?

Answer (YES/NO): NO